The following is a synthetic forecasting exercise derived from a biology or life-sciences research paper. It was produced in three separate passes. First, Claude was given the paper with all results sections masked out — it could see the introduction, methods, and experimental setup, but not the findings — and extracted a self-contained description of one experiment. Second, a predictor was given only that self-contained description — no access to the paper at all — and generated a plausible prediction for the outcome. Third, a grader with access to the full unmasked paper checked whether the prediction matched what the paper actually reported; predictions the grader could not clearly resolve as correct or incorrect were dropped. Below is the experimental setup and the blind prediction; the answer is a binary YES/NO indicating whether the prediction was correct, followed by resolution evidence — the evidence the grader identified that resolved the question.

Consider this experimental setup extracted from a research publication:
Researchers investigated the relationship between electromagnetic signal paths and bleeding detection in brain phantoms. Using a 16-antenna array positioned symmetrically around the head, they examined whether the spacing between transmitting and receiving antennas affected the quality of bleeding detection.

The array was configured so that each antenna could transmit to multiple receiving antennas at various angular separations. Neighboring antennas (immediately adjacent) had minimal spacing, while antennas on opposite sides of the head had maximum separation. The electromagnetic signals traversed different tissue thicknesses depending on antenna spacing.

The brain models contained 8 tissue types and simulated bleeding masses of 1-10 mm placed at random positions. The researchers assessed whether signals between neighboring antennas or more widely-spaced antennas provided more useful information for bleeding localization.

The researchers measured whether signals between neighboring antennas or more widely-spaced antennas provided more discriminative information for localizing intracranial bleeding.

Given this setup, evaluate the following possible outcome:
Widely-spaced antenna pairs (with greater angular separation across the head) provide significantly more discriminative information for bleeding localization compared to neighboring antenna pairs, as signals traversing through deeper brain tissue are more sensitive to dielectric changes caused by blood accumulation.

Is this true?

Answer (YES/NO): YES